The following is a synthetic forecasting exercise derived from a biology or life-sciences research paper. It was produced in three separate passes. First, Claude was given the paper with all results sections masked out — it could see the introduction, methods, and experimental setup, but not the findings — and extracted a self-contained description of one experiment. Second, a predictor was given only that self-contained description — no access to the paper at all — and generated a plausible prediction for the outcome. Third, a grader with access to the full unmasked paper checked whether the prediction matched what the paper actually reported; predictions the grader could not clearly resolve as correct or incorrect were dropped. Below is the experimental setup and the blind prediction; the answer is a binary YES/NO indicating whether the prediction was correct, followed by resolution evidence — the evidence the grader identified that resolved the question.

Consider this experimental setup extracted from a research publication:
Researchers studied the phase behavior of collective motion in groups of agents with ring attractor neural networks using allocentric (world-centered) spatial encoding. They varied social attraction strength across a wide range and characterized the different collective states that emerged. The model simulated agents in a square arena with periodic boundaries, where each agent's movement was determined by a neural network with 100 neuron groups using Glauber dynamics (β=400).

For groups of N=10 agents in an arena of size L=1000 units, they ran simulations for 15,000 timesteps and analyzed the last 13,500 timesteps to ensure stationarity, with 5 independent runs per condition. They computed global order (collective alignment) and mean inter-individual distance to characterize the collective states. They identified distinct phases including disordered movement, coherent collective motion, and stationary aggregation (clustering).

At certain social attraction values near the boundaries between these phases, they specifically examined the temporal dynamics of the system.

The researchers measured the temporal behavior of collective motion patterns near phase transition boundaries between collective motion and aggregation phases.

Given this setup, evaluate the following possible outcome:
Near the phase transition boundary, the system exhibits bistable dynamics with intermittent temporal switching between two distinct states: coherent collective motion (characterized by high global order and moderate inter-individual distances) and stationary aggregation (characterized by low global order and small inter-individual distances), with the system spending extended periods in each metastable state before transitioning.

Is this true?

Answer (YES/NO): YES